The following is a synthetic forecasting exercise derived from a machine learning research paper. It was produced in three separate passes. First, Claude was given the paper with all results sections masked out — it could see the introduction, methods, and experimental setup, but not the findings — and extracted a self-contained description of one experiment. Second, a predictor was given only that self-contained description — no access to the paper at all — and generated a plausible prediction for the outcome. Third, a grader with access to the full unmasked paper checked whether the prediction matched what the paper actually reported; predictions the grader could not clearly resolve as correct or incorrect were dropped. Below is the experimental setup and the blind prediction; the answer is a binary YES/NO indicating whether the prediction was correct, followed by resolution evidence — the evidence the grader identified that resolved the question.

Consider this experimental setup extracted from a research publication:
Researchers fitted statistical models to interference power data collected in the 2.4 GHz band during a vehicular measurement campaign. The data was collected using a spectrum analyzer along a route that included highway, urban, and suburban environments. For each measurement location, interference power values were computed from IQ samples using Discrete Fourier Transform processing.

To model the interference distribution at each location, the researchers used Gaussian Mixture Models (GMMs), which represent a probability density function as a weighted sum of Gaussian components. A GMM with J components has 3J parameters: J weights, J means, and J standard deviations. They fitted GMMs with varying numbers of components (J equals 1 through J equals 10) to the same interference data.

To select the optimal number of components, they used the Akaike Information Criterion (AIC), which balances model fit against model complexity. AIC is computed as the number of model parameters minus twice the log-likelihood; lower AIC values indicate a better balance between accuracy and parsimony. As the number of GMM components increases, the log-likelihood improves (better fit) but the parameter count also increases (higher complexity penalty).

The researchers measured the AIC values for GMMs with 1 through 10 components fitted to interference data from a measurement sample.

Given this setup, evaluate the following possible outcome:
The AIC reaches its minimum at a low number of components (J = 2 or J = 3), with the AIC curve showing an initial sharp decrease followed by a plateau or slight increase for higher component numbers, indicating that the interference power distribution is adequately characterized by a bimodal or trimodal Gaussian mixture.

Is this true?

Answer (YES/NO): NO